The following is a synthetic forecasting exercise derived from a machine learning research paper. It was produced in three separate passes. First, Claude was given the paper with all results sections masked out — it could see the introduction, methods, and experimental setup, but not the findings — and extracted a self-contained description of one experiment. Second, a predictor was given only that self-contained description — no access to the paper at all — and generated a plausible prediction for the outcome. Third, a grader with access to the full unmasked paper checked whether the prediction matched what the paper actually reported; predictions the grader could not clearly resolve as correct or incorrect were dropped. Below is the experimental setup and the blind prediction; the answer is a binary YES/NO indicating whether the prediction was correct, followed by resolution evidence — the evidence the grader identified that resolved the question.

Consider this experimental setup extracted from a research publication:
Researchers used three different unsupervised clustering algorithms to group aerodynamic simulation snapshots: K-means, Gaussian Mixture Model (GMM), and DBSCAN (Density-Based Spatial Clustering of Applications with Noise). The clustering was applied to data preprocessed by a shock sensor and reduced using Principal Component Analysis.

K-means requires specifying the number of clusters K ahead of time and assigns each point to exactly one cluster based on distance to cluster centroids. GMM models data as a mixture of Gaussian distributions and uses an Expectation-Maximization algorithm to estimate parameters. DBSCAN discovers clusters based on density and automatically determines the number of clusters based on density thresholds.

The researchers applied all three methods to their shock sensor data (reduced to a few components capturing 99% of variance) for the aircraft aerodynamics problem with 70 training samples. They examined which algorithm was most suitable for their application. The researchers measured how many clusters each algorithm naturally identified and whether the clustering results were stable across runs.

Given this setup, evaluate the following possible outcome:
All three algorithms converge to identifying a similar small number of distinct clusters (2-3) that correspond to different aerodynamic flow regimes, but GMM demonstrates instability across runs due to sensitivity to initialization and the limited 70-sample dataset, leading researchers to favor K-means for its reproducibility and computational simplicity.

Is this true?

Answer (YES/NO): NO